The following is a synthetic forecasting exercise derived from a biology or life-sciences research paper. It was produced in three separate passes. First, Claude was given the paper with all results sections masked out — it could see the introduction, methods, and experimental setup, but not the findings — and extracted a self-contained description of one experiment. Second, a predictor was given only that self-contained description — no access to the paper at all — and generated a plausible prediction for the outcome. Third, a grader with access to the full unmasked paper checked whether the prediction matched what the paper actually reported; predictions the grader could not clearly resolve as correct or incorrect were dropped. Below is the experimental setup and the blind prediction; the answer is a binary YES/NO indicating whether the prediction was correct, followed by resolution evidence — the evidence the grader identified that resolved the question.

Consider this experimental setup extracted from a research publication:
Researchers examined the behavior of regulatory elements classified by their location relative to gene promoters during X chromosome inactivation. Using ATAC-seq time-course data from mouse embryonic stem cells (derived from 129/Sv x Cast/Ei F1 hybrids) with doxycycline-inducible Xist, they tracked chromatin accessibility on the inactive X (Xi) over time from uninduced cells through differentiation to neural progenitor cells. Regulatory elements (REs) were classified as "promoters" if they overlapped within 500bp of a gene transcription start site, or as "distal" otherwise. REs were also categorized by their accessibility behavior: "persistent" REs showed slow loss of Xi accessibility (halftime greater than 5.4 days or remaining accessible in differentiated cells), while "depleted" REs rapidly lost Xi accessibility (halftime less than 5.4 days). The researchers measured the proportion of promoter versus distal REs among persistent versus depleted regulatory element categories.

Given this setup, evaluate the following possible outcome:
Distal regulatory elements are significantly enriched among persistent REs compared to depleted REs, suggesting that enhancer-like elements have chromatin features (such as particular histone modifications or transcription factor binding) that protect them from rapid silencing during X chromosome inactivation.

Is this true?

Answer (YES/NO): NO